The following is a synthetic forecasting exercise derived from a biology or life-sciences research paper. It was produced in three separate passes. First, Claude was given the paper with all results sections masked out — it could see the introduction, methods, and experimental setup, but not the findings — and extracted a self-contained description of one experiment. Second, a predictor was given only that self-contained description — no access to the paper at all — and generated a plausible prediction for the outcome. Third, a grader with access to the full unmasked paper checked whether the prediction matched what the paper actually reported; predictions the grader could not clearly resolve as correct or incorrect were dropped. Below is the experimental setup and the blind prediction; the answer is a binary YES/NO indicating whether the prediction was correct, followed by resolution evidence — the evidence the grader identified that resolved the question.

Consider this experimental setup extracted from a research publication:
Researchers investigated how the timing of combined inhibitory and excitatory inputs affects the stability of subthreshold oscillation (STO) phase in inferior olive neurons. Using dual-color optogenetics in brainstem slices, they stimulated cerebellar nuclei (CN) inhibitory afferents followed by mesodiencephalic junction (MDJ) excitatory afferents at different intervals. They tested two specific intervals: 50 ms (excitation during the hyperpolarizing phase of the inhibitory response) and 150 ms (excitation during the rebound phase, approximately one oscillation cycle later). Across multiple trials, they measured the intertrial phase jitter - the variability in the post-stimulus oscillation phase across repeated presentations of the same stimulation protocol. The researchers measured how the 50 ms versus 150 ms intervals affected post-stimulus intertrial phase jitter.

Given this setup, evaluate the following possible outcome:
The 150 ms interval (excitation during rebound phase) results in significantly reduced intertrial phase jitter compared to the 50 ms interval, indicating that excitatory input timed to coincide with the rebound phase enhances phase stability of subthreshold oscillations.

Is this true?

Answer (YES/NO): YES